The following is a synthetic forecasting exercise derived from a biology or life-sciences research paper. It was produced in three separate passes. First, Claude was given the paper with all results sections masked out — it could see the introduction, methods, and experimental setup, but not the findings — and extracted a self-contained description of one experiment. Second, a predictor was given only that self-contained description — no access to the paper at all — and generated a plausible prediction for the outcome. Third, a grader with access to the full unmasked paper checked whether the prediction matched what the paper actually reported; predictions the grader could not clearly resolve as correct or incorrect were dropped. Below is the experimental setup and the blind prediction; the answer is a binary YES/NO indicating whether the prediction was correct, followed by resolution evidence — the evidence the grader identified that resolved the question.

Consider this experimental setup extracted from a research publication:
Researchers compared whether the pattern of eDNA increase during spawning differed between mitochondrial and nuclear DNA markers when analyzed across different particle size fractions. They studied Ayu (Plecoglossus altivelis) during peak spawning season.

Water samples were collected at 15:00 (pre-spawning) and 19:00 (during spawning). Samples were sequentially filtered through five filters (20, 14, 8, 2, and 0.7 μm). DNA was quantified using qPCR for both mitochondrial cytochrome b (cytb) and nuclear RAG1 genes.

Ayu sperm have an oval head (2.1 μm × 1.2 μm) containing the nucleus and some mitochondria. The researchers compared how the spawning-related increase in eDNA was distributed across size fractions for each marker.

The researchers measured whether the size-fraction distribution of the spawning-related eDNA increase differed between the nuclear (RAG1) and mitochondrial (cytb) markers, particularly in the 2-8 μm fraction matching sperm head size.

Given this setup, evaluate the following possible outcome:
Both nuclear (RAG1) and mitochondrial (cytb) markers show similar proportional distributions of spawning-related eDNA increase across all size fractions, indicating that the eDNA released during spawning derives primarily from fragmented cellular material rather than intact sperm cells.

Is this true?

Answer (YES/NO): NO